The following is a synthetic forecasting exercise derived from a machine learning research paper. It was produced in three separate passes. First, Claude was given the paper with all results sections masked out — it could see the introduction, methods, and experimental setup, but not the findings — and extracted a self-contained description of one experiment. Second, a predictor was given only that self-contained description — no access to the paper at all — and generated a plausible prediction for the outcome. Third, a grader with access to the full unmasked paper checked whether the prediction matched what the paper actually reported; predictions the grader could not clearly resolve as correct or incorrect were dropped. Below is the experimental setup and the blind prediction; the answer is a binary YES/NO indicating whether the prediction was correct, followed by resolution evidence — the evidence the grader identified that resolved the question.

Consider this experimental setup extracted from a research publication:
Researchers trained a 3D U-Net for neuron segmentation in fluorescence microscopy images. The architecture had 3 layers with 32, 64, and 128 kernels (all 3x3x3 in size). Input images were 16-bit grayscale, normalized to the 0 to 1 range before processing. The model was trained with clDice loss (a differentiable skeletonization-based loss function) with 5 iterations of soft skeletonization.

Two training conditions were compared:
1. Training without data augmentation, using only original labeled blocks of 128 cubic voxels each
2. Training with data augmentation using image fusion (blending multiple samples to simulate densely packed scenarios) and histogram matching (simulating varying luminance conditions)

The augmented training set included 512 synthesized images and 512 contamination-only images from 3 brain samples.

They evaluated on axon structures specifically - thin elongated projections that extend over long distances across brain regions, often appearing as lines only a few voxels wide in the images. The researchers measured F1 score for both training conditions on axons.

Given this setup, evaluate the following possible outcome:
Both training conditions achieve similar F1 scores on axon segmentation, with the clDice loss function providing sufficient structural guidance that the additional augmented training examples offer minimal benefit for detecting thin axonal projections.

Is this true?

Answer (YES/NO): YES